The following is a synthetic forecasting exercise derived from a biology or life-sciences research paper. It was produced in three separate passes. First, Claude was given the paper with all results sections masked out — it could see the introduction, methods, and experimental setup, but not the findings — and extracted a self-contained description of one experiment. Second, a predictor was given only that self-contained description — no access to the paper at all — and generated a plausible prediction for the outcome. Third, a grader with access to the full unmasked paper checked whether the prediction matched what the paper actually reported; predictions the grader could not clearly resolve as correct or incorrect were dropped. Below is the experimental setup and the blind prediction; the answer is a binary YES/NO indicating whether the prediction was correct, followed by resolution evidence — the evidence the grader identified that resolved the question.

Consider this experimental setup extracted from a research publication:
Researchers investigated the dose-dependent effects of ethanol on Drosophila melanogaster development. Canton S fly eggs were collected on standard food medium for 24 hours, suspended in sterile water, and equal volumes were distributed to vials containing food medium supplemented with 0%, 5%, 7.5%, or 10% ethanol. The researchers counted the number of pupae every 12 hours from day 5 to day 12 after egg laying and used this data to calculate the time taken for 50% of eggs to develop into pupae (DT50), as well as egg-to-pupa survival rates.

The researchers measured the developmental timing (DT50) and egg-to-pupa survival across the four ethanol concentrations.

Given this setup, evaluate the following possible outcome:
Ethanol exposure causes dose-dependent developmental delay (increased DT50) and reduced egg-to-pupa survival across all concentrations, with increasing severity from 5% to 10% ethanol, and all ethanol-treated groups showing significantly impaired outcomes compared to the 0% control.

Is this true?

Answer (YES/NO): NO